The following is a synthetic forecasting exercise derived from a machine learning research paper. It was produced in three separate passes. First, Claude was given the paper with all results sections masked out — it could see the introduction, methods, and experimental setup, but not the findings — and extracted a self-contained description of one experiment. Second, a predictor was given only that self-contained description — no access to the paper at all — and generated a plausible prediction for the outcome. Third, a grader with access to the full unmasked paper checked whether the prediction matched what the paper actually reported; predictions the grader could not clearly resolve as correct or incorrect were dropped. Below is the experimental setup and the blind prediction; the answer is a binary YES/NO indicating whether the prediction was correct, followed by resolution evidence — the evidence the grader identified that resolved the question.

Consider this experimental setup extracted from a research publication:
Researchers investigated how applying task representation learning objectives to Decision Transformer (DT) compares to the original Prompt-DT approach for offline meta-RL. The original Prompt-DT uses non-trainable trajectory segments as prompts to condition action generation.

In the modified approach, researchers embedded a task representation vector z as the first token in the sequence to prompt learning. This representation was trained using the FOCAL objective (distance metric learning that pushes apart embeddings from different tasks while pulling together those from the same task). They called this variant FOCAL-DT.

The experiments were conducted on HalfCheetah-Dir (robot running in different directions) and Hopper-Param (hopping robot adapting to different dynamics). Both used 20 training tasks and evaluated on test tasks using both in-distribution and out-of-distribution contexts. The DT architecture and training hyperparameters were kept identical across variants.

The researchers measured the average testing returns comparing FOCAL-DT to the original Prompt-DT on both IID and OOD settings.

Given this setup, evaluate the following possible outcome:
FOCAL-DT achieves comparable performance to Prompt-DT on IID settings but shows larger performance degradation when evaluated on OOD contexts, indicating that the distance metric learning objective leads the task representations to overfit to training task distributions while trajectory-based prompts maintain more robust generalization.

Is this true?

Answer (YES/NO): NO